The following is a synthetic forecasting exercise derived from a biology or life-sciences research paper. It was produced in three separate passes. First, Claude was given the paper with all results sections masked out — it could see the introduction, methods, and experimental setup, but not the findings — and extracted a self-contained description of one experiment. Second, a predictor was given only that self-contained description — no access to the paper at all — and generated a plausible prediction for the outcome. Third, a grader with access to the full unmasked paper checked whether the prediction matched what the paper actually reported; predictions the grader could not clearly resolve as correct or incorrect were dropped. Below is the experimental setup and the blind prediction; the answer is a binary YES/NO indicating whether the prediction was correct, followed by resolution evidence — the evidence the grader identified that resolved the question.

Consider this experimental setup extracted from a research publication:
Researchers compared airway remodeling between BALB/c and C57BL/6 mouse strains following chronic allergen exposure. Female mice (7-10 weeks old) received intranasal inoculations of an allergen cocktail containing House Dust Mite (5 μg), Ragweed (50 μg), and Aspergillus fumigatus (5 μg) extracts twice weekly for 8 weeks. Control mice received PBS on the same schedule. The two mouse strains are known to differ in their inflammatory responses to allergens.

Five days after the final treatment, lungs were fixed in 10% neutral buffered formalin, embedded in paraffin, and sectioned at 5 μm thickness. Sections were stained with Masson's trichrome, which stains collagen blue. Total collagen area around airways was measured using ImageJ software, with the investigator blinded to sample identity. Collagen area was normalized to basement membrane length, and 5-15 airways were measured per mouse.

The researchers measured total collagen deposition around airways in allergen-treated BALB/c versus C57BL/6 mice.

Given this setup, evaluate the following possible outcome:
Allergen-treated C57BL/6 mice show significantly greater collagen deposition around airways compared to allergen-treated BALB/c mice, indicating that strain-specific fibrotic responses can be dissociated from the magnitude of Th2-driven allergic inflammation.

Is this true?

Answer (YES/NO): NO